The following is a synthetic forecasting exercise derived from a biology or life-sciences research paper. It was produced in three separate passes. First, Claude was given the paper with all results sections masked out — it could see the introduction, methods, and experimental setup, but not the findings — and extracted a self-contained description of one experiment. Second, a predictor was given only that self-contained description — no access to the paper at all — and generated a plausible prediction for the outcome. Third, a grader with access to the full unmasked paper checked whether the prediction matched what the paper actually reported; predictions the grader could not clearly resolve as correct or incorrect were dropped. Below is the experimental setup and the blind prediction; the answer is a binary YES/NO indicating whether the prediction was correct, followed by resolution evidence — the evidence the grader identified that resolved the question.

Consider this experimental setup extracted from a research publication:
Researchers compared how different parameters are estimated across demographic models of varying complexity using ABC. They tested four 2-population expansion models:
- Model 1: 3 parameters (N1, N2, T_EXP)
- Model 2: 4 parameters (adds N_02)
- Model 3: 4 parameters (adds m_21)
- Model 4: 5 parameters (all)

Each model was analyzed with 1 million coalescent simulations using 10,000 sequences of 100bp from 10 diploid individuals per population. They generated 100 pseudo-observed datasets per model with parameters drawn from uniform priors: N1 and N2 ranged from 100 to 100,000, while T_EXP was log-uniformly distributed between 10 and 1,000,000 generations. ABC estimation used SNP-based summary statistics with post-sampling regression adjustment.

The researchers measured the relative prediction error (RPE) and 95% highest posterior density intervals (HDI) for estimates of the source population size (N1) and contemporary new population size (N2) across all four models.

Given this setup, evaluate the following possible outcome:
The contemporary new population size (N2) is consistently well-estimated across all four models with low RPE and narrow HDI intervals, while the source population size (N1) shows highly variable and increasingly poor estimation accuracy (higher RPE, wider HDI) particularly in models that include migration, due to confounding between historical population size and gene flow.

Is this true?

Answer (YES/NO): NO